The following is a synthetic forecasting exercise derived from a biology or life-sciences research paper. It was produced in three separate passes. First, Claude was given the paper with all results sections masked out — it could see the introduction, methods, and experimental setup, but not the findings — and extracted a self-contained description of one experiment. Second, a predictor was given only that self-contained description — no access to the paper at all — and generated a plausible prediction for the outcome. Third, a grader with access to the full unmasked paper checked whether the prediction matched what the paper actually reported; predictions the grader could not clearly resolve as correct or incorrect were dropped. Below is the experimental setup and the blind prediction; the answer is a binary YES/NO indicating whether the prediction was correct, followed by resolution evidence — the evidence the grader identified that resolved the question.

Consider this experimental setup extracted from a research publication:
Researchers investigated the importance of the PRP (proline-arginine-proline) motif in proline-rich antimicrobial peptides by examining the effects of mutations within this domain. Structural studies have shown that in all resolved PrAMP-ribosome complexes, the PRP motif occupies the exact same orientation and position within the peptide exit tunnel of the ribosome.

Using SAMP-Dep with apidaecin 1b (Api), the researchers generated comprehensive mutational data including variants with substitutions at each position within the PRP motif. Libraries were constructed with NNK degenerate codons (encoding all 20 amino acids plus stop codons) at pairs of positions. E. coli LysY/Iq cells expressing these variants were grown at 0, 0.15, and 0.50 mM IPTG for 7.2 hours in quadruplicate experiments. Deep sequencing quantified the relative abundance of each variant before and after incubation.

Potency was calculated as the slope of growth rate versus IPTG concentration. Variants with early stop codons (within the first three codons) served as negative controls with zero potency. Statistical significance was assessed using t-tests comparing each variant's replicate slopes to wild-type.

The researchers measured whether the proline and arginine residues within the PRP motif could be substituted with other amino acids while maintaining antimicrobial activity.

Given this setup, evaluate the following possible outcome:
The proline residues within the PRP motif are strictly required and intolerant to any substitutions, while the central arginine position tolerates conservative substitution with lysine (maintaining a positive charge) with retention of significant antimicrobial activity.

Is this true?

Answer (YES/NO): YES